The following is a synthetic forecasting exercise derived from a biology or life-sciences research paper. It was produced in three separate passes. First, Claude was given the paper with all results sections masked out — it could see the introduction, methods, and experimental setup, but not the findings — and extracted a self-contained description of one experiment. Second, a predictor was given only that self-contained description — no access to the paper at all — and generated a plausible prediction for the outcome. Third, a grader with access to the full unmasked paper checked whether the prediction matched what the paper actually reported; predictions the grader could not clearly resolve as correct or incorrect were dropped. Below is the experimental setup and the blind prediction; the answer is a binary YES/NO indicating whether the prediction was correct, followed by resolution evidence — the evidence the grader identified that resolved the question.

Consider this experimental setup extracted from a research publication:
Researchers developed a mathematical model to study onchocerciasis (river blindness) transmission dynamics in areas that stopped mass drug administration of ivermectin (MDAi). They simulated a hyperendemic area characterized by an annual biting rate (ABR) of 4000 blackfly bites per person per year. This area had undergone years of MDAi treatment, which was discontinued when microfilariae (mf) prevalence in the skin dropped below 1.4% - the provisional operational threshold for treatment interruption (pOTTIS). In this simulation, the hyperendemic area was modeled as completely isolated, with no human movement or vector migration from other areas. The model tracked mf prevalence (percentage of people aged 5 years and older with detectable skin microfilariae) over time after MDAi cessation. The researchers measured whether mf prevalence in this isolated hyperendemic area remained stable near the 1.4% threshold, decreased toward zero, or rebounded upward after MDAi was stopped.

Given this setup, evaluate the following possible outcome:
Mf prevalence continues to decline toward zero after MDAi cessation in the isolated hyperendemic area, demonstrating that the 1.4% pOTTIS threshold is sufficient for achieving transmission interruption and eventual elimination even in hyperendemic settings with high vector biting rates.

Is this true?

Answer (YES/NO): NO